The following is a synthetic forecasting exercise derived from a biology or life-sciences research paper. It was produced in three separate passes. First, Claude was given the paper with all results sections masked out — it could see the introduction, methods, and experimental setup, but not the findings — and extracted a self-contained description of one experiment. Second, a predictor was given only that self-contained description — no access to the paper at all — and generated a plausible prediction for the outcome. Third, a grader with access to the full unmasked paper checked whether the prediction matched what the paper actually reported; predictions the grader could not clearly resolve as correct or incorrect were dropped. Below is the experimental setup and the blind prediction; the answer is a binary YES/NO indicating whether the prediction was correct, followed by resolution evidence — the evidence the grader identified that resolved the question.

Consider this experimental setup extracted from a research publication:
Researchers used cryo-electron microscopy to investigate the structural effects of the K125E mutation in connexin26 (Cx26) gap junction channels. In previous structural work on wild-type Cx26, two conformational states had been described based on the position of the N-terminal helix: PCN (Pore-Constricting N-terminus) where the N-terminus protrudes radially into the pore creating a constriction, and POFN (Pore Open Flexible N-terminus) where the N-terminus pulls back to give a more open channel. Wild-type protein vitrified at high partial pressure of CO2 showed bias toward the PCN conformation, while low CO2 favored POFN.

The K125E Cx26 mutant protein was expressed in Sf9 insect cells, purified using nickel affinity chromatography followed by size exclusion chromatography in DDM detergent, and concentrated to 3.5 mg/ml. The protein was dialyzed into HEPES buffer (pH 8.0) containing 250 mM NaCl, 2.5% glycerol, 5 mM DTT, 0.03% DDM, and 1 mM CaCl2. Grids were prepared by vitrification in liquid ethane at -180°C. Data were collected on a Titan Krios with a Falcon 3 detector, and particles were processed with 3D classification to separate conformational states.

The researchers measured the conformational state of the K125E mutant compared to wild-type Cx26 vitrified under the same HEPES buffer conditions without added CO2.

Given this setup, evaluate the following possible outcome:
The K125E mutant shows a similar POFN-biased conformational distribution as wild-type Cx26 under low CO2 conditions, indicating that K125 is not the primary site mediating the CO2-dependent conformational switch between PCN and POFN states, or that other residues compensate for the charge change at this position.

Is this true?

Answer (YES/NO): NO